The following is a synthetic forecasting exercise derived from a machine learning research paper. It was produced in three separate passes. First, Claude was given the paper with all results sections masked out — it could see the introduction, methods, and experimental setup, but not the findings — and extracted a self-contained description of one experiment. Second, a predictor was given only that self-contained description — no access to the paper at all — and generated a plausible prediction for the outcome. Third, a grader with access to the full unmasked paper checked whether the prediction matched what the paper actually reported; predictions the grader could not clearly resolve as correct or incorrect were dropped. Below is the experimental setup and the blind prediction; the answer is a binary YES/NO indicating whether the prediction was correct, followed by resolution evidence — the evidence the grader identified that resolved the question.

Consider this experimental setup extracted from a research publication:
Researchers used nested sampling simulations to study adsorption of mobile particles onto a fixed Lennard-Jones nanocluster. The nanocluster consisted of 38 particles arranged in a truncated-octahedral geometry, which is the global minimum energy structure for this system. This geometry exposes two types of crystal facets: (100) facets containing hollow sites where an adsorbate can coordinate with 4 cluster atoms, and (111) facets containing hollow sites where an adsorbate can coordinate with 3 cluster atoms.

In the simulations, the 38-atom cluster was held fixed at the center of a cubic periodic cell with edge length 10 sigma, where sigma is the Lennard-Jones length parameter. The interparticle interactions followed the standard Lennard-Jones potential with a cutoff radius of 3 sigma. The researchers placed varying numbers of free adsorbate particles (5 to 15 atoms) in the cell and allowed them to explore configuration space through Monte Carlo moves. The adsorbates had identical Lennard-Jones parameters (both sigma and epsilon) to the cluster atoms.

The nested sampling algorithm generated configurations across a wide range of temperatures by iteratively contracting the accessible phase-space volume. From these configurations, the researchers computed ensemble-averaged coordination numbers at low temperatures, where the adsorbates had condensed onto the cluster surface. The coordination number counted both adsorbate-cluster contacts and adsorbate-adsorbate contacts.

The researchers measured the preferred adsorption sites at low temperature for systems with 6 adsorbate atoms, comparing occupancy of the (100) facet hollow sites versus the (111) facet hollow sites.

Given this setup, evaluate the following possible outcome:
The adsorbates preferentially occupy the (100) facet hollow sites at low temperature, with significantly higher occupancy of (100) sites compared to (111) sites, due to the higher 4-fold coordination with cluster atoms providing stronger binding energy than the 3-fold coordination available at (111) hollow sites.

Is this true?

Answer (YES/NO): NO